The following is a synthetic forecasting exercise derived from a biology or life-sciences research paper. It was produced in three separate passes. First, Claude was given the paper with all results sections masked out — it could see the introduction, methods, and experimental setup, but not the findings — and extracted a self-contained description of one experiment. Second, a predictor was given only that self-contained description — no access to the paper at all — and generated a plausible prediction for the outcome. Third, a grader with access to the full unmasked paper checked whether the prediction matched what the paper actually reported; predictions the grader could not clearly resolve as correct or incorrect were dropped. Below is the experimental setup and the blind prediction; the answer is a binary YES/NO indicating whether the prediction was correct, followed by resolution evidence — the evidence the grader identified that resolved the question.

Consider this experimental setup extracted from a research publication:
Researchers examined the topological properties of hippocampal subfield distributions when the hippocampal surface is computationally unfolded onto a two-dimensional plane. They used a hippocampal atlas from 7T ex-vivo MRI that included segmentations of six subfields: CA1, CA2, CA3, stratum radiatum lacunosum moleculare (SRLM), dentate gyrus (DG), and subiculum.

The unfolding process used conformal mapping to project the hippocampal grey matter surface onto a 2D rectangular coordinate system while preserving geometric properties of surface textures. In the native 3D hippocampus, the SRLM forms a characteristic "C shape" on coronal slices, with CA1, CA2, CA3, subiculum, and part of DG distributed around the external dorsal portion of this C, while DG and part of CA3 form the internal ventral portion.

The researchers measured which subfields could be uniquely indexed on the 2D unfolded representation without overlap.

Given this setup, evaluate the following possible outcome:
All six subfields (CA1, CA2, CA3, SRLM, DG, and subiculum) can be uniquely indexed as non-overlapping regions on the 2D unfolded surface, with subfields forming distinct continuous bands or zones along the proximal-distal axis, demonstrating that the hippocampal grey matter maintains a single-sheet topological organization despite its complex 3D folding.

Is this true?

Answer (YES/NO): NO